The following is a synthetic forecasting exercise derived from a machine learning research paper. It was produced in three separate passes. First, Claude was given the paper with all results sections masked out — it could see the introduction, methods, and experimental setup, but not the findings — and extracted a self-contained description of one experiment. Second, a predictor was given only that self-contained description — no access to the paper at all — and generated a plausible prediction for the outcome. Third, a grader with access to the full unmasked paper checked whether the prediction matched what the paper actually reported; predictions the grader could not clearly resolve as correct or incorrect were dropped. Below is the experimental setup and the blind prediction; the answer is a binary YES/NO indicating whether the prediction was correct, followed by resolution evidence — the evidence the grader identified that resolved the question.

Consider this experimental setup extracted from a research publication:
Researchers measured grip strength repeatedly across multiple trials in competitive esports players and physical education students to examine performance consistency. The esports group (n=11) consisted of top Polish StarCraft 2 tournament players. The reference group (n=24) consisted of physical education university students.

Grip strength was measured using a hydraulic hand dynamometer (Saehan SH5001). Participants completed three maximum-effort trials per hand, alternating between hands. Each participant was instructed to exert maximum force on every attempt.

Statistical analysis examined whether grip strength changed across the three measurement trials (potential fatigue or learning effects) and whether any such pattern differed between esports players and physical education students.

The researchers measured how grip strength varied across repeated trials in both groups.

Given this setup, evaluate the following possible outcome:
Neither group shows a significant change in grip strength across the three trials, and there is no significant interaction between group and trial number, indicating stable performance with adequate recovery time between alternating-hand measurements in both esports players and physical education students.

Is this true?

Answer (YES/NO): NO